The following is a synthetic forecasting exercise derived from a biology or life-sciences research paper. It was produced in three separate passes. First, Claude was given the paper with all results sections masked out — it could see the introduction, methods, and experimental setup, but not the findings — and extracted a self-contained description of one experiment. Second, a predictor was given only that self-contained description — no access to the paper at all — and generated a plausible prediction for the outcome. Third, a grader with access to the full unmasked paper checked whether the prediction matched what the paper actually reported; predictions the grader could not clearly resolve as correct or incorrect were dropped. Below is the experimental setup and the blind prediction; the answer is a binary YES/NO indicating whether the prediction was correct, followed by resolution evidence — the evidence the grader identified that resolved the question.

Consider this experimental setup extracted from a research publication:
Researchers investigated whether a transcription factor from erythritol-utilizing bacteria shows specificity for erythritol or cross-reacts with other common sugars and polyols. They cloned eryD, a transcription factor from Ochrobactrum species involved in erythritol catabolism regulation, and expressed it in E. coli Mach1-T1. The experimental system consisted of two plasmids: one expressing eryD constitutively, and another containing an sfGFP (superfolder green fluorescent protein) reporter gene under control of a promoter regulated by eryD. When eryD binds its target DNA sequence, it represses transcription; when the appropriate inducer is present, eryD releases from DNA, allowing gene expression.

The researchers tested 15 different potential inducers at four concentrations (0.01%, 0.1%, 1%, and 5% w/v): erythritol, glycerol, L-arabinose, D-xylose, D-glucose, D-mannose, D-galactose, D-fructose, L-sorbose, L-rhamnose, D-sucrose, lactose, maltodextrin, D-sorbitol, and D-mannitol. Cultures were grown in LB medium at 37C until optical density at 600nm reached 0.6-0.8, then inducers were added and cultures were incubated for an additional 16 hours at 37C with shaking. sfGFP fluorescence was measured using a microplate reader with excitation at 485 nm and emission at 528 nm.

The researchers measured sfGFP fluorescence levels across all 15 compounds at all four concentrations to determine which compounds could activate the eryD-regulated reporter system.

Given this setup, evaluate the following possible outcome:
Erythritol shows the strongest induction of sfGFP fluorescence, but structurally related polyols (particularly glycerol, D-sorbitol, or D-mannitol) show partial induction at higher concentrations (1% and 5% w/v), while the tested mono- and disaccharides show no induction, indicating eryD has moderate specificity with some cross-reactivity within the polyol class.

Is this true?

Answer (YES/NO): NO